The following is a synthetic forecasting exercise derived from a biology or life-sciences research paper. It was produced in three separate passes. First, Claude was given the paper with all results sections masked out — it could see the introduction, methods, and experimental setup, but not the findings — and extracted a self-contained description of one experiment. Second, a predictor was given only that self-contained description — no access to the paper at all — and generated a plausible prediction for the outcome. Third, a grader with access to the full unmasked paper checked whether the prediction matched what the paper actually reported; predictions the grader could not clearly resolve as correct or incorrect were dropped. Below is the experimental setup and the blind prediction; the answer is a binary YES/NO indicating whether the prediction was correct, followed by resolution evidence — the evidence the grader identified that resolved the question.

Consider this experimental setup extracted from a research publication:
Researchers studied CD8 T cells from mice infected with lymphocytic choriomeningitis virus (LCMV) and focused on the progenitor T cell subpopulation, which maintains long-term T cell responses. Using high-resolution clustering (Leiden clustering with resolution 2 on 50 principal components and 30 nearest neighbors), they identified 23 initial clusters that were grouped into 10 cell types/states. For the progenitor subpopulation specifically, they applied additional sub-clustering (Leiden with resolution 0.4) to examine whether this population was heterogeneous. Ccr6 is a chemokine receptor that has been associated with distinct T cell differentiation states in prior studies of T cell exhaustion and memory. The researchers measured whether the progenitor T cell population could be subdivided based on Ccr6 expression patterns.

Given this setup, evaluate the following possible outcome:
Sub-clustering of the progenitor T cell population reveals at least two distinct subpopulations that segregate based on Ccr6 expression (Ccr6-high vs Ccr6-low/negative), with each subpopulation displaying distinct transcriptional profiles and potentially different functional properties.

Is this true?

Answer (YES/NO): YES